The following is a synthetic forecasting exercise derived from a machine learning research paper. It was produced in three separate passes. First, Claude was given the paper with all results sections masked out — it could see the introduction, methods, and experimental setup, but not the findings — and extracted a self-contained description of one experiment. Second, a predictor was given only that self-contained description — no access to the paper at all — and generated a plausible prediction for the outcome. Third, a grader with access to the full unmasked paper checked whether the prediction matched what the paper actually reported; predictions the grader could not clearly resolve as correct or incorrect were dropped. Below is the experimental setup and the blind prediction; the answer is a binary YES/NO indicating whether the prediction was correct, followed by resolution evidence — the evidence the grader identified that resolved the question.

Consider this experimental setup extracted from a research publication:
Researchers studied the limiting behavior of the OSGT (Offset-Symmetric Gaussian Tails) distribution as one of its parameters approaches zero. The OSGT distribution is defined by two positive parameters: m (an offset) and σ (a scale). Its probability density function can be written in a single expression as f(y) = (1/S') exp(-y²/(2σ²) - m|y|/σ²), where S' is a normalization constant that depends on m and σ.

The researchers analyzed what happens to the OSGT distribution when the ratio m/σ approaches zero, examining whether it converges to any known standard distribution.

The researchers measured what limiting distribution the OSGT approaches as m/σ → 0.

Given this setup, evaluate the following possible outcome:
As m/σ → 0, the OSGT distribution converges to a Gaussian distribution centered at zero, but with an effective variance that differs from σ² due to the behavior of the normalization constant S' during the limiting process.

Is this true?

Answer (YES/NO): NO